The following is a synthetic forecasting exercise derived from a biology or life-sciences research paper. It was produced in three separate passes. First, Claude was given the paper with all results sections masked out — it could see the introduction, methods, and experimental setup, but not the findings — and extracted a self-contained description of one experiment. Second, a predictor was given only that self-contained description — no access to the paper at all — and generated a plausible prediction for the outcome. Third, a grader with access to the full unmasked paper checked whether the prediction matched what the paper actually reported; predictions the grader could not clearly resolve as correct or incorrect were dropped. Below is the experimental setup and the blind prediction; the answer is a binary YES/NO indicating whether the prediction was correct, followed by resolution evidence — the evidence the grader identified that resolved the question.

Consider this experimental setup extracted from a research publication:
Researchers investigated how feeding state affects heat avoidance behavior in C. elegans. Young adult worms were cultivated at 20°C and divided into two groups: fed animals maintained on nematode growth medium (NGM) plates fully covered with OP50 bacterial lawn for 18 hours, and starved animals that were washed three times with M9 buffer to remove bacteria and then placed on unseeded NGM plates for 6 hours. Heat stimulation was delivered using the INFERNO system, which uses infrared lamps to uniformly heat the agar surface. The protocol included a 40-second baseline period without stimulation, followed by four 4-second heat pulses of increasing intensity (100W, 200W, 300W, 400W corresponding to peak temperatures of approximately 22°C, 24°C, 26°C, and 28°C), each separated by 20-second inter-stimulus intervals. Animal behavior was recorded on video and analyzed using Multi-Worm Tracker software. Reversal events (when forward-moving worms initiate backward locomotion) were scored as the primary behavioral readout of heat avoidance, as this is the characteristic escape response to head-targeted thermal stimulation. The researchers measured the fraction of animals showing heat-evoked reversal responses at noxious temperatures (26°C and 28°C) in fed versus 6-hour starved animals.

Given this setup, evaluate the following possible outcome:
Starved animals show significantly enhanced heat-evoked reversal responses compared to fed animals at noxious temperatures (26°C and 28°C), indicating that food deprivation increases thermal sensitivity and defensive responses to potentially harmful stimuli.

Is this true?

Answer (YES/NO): NO